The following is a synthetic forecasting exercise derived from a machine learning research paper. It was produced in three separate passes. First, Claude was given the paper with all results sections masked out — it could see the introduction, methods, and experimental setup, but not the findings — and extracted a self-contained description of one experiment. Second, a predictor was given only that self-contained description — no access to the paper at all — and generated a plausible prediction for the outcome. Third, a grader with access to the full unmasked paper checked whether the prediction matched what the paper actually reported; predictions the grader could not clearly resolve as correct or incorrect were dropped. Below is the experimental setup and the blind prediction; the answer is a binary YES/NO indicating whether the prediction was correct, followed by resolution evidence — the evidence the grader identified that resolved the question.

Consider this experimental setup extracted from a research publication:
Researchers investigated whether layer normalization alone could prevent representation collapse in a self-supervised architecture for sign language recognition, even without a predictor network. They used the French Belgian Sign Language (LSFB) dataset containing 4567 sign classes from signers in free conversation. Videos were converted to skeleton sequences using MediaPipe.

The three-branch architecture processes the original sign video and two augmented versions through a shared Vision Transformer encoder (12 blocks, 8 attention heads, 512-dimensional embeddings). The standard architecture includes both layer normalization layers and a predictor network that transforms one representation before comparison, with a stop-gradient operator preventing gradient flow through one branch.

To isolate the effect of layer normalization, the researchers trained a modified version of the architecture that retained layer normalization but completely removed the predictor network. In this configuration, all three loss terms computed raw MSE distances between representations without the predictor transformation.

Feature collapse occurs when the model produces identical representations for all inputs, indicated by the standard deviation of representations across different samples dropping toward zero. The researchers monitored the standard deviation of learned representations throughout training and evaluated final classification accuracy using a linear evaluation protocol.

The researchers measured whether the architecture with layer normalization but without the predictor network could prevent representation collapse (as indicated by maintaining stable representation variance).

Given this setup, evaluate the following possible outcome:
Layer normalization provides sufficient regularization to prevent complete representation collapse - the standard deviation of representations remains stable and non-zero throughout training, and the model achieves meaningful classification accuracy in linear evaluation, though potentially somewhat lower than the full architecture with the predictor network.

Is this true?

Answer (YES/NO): NO